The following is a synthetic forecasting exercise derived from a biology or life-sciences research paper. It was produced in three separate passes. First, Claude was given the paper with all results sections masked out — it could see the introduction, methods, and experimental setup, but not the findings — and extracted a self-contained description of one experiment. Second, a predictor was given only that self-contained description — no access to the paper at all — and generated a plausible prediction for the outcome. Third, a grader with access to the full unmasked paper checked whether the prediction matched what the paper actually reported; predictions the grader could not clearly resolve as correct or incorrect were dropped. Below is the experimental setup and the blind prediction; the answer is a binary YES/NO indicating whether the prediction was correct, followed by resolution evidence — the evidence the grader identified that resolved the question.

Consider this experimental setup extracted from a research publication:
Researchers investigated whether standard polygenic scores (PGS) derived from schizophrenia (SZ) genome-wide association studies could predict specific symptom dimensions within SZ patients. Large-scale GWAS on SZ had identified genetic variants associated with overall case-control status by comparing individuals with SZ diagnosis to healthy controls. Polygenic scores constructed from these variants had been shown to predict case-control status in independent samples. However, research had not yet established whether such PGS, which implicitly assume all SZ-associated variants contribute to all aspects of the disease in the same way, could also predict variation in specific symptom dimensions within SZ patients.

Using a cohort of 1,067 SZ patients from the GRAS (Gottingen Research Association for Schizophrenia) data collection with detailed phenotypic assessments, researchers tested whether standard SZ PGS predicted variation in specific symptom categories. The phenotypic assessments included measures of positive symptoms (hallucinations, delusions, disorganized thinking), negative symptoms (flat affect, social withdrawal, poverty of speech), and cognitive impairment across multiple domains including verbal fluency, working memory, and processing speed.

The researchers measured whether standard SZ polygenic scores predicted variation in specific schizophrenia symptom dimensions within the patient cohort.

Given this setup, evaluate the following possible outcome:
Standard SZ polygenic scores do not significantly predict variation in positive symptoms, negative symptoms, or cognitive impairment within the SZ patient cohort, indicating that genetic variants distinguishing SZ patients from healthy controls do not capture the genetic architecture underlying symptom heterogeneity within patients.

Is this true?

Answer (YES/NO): YES